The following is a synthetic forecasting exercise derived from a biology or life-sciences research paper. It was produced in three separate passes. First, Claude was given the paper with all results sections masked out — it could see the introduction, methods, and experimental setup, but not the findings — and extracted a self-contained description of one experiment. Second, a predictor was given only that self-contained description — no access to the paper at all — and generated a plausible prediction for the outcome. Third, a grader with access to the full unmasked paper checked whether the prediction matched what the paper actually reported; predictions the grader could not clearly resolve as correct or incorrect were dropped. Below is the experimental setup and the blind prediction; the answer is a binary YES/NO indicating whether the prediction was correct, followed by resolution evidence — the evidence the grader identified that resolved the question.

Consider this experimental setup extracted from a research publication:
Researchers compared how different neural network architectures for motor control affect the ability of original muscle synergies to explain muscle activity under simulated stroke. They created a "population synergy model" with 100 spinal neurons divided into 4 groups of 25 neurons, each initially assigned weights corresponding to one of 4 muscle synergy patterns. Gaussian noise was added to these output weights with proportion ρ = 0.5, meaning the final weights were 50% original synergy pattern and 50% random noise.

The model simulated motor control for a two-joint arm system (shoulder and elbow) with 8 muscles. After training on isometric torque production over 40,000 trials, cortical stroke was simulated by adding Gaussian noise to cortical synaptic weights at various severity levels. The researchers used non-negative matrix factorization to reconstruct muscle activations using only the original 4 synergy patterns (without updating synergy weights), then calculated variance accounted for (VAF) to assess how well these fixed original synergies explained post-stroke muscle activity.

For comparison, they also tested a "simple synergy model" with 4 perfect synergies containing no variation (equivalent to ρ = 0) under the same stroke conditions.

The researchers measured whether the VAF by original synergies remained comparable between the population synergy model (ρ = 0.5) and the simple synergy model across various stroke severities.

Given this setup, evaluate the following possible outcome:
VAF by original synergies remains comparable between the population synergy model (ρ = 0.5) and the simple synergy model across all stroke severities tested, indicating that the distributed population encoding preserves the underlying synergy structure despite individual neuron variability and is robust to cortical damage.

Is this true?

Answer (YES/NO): NO